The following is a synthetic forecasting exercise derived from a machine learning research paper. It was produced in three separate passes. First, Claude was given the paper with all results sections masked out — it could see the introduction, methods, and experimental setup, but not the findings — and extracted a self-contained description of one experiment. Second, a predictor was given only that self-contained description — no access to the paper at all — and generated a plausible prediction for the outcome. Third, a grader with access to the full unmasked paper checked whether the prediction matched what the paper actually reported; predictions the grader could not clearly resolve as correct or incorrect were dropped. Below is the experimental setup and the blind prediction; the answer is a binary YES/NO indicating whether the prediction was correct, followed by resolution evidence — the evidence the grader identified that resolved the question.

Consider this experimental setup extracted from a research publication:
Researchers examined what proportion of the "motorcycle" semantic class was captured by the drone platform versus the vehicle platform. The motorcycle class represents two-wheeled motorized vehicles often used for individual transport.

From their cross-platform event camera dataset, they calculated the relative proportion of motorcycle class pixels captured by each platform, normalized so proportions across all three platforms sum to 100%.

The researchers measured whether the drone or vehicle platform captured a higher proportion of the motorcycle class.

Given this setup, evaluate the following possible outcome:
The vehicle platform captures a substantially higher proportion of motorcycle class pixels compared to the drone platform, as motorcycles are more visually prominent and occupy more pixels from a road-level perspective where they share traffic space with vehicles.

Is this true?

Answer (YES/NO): NO